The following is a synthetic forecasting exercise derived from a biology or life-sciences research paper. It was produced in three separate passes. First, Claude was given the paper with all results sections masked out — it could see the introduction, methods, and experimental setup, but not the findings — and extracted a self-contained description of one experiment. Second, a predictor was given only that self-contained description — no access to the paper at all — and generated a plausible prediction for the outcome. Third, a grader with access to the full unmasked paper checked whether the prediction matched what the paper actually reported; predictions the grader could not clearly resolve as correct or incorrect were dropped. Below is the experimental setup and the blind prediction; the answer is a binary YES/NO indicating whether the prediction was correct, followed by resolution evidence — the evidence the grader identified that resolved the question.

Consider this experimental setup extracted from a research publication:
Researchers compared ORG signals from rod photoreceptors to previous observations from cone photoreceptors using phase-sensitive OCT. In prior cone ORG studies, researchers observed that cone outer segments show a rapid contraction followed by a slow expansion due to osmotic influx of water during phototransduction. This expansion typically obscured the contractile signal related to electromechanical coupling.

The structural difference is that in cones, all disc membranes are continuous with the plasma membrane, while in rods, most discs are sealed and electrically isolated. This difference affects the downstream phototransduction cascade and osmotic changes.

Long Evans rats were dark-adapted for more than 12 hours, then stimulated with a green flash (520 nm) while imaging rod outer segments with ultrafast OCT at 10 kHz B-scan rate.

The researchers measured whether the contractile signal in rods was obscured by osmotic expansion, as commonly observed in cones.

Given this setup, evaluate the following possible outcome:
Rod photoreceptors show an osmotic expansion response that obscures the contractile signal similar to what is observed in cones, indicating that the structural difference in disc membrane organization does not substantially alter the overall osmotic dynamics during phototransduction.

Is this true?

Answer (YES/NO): NO